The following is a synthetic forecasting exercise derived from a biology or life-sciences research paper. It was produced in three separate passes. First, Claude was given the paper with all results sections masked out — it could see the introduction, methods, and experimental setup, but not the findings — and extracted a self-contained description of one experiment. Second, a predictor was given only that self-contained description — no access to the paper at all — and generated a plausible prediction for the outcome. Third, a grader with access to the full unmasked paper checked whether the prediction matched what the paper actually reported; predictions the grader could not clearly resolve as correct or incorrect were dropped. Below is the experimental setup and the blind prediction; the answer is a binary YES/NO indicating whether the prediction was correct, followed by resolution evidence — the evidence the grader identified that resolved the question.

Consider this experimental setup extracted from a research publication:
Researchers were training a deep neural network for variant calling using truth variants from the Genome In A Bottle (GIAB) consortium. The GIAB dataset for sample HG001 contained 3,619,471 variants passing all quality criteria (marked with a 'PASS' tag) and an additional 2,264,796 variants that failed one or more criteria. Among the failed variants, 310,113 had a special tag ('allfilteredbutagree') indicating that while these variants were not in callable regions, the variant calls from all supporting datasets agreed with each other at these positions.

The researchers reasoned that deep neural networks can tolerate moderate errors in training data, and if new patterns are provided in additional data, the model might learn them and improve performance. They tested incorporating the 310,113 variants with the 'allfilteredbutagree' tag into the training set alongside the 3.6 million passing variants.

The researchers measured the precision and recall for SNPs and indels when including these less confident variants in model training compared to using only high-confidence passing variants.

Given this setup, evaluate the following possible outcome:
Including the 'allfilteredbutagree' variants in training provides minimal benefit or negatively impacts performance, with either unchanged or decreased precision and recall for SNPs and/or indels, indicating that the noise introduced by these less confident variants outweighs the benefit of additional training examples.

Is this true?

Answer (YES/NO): YES